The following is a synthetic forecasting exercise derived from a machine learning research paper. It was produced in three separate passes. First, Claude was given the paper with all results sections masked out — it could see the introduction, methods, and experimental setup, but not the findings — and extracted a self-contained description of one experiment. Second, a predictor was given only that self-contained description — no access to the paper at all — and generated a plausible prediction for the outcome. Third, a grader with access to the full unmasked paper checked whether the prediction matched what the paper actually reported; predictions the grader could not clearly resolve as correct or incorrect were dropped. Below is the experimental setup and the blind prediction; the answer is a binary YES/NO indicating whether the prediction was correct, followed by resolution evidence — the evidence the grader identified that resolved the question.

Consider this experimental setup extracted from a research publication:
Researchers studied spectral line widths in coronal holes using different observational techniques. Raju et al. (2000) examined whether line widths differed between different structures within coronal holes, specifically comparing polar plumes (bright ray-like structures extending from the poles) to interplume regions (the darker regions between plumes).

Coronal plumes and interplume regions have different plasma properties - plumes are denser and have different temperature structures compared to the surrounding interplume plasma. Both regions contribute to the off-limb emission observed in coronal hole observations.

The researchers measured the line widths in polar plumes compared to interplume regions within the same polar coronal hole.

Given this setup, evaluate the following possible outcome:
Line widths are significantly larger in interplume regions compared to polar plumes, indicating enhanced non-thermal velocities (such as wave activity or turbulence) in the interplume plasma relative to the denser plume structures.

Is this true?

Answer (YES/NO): YES